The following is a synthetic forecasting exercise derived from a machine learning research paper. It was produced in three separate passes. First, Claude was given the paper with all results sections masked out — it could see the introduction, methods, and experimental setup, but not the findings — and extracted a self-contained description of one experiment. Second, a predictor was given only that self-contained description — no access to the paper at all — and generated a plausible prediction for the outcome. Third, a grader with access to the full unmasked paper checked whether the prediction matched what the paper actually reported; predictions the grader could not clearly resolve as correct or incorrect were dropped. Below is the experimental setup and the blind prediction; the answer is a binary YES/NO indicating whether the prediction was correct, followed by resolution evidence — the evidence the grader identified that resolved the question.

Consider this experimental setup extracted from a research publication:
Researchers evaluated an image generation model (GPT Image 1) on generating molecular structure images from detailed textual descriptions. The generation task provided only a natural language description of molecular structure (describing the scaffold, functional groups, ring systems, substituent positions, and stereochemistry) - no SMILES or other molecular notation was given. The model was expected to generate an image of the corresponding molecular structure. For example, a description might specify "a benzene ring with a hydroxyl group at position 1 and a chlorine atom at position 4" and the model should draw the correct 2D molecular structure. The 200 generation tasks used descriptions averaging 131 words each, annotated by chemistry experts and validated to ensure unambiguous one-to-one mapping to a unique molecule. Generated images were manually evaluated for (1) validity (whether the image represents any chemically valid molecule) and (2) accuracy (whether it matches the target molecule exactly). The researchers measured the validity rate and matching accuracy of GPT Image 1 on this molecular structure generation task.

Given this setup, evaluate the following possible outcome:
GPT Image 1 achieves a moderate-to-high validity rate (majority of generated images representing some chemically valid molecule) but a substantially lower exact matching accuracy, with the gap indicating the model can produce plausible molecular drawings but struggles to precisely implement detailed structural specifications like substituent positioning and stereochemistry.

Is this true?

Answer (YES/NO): NO